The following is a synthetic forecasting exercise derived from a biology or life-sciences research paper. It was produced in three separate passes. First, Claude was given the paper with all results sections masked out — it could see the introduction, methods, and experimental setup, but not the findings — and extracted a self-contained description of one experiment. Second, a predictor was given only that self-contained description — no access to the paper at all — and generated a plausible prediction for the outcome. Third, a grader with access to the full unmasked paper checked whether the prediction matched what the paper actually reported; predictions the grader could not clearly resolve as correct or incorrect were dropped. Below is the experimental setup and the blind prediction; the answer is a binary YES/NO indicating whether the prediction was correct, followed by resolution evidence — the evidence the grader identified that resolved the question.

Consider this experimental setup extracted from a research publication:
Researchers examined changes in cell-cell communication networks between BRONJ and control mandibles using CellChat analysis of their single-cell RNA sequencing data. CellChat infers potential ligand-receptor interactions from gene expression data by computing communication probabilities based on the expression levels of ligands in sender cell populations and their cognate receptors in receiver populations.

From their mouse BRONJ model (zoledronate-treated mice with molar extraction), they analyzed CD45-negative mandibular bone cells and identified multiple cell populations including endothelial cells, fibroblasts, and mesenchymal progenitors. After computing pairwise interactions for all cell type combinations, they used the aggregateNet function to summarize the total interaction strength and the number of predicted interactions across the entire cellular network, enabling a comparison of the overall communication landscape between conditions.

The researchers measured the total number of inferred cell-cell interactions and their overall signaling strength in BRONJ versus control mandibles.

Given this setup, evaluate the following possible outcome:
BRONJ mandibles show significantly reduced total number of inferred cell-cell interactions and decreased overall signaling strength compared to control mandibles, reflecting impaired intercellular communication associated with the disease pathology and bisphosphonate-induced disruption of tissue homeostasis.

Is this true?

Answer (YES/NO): NO